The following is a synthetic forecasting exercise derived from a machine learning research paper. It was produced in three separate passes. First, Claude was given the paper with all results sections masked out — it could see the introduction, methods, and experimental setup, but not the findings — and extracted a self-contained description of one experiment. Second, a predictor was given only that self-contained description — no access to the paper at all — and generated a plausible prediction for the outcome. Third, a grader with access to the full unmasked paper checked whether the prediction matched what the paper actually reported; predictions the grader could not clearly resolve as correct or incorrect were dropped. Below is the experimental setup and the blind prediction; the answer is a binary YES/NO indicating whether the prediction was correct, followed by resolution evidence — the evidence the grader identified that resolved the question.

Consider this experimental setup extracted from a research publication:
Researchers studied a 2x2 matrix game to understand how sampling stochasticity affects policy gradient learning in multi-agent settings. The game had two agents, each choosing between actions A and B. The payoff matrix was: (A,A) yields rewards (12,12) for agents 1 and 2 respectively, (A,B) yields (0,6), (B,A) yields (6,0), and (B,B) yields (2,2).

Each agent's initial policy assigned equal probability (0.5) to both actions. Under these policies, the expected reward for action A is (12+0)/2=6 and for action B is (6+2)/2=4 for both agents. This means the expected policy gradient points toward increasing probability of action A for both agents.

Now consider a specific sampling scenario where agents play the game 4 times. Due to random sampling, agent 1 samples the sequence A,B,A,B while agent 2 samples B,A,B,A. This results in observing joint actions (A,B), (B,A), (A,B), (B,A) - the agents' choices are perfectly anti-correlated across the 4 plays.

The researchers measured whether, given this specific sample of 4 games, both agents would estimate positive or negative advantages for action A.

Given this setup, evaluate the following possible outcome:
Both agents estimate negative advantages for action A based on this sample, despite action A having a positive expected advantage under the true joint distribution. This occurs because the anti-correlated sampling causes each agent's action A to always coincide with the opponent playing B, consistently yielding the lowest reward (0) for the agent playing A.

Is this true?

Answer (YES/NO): YES